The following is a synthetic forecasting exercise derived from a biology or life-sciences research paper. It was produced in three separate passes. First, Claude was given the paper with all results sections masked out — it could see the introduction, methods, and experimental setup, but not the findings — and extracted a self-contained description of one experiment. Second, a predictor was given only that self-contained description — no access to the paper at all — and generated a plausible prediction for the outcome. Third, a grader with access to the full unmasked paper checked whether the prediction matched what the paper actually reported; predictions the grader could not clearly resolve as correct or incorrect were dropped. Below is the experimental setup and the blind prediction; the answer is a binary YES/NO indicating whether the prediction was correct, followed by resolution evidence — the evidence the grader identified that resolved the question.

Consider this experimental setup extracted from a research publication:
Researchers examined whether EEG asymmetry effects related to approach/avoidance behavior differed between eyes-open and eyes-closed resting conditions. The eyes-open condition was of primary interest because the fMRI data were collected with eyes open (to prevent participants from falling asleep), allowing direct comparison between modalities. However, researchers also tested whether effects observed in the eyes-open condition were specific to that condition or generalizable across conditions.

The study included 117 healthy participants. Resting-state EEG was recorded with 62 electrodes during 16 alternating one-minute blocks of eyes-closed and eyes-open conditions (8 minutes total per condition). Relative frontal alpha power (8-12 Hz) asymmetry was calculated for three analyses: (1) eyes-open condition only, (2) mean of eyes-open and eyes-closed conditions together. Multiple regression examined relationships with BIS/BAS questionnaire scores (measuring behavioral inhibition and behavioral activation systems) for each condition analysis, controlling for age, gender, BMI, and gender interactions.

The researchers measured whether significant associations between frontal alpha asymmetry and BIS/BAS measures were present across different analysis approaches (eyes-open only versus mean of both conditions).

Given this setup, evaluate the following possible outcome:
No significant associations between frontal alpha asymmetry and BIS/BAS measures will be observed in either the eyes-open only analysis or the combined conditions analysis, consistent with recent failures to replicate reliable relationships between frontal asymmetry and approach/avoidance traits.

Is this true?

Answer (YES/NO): NO